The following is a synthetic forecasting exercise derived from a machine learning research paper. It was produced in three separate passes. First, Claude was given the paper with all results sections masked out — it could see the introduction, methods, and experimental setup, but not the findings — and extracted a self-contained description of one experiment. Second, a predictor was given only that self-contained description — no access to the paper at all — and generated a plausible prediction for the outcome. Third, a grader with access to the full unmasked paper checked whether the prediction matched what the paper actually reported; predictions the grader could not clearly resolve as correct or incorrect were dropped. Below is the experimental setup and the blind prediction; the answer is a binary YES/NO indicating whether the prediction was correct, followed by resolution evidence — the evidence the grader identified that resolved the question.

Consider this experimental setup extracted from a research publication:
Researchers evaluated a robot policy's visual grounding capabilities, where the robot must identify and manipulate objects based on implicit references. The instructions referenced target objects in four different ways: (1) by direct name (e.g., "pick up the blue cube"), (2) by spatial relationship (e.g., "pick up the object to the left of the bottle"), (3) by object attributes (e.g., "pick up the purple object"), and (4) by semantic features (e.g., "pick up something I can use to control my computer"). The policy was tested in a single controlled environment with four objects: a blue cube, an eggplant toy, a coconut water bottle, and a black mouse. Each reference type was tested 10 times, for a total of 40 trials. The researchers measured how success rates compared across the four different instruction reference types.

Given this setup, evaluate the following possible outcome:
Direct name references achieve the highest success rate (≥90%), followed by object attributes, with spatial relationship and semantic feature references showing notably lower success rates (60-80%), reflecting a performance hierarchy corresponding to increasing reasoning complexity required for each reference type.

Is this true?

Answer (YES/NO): NO